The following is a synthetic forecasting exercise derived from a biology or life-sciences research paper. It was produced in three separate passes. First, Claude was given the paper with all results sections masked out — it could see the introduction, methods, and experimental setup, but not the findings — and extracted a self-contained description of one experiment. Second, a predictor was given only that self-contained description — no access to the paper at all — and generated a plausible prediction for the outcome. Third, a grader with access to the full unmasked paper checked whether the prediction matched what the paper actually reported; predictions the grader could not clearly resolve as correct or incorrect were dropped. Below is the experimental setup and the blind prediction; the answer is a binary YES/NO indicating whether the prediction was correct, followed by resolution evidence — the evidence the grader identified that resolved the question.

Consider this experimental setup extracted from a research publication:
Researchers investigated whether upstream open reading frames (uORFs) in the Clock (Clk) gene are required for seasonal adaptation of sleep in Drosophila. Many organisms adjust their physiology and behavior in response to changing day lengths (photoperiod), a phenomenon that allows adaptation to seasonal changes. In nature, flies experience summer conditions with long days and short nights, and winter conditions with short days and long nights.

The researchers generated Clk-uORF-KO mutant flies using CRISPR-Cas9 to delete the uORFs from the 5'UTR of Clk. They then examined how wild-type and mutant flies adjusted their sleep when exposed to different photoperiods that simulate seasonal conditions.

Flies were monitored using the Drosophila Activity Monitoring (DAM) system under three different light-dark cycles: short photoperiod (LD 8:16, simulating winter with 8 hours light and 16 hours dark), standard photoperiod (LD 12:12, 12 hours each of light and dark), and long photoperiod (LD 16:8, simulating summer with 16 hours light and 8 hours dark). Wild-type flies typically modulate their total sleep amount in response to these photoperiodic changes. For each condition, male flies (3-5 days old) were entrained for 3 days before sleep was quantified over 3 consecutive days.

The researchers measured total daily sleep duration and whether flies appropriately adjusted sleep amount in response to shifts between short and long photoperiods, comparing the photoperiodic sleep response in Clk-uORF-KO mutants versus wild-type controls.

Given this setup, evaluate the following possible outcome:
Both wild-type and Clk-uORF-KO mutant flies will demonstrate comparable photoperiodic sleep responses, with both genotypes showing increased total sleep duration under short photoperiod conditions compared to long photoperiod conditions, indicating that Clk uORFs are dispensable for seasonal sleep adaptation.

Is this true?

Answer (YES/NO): NO